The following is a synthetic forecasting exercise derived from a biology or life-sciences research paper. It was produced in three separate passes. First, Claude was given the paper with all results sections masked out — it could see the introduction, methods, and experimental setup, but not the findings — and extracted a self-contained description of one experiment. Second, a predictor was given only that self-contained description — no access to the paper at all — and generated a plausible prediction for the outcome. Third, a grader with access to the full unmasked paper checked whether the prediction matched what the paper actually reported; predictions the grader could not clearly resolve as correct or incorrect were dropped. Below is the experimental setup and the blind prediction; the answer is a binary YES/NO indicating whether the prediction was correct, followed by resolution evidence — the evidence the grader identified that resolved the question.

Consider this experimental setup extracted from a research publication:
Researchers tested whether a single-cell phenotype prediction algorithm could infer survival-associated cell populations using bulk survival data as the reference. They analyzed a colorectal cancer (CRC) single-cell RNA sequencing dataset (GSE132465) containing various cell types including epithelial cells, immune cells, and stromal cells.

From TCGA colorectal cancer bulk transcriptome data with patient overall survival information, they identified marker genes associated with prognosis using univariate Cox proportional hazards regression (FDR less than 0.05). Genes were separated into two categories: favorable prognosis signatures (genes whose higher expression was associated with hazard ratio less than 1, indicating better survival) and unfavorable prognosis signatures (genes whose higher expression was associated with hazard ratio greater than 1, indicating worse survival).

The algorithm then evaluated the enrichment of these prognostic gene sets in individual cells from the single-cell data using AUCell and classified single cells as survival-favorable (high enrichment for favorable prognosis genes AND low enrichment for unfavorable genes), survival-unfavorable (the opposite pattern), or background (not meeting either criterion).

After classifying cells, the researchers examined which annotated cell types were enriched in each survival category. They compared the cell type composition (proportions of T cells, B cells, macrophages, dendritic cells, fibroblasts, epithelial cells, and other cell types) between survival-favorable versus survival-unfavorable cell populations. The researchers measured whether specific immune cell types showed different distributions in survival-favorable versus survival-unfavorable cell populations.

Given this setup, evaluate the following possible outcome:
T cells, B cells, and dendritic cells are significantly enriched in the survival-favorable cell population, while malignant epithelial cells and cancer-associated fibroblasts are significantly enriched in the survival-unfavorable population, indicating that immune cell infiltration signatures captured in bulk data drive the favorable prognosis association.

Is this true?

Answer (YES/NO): NO